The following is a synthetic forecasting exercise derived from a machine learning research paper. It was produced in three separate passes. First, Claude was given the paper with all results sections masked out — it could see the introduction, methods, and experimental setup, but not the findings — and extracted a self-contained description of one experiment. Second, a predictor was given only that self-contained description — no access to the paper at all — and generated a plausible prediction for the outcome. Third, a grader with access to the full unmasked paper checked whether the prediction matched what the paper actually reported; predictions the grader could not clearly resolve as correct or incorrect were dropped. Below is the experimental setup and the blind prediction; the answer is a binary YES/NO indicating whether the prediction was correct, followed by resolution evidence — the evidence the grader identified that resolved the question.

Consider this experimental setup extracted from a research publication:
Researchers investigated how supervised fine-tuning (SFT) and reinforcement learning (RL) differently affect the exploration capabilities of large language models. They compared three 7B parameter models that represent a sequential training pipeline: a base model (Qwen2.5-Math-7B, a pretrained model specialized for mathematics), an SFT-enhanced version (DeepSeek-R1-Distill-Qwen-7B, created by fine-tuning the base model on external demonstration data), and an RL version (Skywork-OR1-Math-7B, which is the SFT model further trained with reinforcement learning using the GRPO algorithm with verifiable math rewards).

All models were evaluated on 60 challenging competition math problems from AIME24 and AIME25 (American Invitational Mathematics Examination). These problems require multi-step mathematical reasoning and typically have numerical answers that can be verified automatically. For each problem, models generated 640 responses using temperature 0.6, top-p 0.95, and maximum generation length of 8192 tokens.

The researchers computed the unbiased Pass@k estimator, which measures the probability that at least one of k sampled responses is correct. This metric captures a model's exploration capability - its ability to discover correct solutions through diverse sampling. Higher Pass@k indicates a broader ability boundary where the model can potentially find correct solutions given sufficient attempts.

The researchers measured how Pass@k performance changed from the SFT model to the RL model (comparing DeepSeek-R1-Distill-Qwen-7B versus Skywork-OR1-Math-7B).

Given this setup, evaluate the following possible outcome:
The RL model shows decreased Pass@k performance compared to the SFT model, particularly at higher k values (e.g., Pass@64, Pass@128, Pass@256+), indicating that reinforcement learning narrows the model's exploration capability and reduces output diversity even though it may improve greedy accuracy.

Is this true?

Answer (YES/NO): YES